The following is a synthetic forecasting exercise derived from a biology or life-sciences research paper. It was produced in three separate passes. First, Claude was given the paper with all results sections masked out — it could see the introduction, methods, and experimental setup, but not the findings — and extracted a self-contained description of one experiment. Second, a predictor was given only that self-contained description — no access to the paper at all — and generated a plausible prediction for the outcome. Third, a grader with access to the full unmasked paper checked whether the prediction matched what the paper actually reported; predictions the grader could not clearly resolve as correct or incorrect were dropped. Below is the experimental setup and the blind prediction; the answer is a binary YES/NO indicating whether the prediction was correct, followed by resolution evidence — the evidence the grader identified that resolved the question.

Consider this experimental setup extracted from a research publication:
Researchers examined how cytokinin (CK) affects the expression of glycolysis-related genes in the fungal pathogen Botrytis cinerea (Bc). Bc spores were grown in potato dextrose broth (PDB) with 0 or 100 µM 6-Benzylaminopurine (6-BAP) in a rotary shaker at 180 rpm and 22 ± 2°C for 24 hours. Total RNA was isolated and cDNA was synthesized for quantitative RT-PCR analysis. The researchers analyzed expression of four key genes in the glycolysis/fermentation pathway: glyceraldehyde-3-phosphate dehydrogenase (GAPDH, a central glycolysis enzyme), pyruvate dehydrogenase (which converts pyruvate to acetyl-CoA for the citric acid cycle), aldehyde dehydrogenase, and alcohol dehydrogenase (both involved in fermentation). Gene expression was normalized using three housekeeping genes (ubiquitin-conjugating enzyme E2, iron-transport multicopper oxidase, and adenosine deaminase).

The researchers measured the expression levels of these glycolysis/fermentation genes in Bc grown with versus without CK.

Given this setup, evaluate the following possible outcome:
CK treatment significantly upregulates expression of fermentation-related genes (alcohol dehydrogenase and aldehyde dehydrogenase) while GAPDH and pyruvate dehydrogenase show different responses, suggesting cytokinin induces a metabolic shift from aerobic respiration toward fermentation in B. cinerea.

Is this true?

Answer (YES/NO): NO